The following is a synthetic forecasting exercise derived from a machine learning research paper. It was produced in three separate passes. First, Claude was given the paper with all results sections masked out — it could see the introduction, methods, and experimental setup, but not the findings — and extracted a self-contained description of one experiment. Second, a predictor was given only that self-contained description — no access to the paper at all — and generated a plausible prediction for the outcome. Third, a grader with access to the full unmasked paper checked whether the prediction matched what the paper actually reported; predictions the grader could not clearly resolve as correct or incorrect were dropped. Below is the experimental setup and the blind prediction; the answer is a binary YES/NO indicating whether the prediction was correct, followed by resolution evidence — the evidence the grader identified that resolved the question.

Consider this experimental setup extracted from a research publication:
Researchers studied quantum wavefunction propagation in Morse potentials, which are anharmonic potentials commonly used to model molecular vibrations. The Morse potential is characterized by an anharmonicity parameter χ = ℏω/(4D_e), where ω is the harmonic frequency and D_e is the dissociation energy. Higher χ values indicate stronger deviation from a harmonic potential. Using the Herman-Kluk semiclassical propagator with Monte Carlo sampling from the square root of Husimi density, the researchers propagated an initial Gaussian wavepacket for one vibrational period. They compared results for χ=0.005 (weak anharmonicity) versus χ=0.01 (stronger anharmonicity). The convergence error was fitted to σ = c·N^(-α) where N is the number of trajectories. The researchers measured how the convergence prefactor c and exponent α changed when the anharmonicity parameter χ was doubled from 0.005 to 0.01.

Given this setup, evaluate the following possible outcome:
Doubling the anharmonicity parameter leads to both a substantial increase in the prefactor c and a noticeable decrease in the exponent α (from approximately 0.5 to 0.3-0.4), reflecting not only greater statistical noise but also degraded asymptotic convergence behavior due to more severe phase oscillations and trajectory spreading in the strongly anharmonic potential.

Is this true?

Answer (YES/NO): NO